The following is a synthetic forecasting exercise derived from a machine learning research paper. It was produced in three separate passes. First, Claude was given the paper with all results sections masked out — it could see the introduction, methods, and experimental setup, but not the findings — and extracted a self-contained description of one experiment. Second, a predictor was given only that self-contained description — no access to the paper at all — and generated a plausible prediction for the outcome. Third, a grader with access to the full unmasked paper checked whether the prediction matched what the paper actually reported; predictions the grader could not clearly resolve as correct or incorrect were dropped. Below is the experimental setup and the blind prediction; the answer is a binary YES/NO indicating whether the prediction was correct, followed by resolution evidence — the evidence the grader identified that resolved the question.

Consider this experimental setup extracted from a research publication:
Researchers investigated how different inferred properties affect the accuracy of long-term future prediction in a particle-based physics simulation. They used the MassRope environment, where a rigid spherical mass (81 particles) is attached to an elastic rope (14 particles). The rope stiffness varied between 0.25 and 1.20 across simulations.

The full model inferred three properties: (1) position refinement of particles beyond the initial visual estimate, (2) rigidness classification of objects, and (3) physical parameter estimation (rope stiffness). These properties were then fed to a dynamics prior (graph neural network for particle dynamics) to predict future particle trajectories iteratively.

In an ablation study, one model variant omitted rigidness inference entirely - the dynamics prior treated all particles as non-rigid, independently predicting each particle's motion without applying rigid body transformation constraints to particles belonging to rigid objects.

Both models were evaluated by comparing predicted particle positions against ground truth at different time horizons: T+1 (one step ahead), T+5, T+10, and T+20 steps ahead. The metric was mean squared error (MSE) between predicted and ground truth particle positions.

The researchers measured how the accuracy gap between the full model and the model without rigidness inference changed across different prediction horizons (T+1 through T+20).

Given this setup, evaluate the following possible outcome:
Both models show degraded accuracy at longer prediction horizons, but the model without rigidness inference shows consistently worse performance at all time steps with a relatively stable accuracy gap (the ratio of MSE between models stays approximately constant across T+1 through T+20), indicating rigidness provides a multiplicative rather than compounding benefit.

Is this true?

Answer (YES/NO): NO